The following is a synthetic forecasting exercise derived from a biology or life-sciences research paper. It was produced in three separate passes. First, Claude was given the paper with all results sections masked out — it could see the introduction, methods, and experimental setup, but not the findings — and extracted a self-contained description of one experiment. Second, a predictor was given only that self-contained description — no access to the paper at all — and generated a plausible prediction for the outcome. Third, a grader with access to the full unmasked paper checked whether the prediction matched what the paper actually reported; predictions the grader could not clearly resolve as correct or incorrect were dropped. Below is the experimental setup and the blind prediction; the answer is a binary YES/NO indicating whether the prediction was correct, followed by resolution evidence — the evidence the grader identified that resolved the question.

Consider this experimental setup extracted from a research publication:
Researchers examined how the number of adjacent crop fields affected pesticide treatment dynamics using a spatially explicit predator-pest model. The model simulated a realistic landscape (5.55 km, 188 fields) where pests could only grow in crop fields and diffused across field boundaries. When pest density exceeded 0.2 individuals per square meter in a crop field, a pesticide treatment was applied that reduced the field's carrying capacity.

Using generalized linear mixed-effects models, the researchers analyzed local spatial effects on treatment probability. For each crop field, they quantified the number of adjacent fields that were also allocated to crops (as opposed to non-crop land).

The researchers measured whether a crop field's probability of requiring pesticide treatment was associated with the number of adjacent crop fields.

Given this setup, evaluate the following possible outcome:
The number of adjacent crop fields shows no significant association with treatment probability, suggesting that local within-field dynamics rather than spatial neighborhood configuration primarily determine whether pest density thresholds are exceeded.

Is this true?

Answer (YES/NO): NO